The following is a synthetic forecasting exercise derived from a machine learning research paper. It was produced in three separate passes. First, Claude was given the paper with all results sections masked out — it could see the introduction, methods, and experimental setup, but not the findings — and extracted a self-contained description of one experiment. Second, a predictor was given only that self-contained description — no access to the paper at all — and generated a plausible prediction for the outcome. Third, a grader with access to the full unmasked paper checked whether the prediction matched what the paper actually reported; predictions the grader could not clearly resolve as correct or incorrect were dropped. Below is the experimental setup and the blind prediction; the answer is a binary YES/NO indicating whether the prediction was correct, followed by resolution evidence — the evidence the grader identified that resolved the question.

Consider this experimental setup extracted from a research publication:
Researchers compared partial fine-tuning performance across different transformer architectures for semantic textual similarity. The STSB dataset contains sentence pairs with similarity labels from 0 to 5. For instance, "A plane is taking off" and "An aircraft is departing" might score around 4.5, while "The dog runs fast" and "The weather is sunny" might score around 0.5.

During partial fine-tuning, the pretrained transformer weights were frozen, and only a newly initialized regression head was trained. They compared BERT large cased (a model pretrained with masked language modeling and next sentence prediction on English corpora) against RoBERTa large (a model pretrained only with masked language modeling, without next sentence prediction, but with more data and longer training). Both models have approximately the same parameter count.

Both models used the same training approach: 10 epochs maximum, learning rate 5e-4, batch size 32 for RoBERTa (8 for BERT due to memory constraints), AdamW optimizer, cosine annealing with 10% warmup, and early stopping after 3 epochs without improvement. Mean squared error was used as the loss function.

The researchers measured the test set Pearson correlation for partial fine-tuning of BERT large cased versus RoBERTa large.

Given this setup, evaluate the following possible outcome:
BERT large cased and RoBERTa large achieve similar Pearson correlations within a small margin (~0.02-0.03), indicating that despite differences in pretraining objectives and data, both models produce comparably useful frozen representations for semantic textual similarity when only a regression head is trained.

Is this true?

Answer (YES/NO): NO